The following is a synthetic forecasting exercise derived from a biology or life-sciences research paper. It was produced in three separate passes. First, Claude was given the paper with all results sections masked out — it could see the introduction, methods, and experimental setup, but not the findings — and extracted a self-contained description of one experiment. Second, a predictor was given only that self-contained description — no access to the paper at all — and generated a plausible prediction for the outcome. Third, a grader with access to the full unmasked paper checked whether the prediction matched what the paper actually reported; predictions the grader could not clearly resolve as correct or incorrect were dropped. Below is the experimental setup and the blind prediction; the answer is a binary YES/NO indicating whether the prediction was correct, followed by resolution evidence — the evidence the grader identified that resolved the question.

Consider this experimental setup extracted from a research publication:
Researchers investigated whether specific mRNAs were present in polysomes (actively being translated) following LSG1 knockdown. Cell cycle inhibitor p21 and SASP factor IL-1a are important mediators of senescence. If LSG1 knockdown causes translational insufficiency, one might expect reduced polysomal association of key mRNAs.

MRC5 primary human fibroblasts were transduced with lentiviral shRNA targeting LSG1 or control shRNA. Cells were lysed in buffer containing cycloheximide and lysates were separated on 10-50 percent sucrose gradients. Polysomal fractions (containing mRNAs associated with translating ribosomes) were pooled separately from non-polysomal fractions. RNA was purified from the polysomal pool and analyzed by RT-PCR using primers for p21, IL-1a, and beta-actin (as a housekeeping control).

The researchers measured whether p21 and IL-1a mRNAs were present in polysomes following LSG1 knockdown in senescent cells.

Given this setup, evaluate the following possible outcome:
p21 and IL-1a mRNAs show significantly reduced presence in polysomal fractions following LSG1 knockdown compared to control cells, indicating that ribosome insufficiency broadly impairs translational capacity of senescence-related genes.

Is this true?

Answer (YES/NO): NO